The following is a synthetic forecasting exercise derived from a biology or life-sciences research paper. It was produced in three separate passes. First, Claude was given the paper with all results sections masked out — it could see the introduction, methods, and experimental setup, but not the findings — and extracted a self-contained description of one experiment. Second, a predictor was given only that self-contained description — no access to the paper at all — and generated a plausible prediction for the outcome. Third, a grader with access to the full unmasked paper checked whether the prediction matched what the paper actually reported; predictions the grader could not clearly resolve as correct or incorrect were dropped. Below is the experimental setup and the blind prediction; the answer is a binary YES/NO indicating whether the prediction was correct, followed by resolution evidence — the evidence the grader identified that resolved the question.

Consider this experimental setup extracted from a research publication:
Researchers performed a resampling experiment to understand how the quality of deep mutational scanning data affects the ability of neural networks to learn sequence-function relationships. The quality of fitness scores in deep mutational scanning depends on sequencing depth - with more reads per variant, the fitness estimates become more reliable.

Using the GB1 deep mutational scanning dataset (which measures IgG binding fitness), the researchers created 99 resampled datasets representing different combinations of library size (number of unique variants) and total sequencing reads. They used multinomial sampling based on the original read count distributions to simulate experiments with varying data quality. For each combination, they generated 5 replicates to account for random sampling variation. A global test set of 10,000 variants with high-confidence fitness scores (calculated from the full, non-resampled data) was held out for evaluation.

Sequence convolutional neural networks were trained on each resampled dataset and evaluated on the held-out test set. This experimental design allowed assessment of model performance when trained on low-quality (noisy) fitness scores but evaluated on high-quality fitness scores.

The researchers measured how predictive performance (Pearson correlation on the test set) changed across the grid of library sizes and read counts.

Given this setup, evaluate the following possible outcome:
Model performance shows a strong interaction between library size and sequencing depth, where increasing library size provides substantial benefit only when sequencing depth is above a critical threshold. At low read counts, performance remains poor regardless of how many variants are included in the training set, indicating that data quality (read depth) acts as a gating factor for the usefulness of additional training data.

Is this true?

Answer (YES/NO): NO